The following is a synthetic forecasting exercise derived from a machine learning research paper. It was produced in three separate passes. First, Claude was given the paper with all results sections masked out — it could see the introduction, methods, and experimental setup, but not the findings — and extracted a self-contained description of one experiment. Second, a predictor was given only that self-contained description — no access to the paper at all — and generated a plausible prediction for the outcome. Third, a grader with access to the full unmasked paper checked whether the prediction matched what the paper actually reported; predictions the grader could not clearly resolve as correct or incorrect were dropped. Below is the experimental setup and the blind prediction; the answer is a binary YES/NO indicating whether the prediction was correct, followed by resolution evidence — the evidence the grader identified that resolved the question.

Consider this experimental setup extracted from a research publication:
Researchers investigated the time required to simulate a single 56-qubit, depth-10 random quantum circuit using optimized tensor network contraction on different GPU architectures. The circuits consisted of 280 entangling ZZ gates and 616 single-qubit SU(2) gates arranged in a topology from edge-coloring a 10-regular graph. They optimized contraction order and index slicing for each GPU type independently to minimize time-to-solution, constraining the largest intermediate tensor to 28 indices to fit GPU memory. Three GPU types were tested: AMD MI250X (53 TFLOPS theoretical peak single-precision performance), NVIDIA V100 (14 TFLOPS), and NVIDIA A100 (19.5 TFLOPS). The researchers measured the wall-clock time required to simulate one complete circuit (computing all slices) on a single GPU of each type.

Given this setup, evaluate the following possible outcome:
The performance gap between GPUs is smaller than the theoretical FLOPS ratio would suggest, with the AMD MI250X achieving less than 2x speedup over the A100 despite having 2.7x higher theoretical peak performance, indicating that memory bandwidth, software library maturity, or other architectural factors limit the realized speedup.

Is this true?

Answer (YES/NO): NO